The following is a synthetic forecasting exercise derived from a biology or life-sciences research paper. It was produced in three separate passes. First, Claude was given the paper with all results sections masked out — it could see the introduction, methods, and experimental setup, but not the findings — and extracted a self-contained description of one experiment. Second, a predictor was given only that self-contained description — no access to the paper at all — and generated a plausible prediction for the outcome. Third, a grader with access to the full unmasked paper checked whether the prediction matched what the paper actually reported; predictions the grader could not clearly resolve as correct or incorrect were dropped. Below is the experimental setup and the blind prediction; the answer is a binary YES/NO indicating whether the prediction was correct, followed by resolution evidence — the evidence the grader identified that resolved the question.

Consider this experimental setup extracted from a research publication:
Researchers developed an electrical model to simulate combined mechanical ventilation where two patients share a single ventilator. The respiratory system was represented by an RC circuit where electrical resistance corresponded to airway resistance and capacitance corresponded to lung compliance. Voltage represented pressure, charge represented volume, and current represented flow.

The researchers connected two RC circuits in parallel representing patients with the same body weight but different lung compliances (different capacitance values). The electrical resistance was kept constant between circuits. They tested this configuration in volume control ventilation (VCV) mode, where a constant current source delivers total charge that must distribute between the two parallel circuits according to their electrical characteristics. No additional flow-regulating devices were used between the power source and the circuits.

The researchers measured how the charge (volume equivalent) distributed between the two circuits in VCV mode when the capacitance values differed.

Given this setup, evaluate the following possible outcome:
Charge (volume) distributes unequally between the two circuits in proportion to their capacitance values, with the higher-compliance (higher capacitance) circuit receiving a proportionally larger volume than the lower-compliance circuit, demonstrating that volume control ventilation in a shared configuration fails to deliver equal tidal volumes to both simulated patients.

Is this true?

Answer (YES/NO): YES